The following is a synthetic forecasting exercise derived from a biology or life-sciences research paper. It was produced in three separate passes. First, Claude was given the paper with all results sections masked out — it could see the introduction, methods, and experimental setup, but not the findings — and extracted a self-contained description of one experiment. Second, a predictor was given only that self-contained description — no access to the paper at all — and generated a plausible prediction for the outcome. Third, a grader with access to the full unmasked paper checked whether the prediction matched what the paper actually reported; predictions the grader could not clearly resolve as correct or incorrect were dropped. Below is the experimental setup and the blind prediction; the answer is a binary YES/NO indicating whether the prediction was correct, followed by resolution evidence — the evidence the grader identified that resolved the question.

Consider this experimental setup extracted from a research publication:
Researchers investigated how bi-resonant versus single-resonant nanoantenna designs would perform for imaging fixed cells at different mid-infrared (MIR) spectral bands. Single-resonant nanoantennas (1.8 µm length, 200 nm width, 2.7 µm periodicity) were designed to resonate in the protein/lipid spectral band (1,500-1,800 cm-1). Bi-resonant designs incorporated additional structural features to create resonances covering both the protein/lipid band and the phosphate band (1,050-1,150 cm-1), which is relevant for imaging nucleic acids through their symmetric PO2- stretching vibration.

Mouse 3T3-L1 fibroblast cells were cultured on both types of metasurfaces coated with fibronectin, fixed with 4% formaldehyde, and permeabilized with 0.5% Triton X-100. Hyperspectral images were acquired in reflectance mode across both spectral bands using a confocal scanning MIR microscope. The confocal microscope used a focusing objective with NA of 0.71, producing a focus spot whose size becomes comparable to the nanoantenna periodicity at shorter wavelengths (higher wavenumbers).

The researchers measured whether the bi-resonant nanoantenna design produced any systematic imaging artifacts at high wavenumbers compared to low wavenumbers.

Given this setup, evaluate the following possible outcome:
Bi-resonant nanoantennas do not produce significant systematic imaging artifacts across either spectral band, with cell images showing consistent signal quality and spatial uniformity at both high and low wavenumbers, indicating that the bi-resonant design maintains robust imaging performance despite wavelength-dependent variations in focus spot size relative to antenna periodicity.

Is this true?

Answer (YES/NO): NO